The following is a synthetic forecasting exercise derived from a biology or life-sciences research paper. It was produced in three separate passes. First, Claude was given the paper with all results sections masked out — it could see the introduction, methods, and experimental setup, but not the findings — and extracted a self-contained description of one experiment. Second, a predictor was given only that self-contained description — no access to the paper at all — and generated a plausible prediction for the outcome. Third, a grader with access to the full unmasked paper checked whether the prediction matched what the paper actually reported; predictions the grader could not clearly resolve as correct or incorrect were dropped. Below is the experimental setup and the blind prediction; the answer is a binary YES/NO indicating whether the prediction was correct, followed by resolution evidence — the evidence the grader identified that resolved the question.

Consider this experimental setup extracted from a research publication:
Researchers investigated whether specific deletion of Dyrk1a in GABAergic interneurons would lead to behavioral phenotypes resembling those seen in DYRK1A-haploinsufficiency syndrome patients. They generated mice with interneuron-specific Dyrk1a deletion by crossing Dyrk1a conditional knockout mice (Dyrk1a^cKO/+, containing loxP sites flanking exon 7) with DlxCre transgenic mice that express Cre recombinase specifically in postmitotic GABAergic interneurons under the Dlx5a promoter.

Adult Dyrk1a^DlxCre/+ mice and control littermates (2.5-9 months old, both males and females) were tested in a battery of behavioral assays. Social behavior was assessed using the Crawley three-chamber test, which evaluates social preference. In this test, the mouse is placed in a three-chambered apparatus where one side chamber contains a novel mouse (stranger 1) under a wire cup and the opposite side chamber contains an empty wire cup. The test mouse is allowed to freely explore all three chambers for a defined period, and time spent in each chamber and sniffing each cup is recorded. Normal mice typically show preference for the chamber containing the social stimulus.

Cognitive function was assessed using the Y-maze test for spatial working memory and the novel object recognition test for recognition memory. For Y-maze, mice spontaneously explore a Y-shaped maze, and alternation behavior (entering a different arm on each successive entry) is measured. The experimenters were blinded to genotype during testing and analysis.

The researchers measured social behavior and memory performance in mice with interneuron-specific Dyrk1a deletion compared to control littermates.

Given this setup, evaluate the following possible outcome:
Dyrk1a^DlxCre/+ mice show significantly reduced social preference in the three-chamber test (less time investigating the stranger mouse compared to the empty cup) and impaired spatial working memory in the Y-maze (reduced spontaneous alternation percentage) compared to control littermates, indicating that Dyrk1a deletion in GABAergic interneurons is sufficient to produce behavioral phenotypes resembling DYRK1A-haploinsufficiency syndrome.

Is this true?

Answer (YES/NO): NO